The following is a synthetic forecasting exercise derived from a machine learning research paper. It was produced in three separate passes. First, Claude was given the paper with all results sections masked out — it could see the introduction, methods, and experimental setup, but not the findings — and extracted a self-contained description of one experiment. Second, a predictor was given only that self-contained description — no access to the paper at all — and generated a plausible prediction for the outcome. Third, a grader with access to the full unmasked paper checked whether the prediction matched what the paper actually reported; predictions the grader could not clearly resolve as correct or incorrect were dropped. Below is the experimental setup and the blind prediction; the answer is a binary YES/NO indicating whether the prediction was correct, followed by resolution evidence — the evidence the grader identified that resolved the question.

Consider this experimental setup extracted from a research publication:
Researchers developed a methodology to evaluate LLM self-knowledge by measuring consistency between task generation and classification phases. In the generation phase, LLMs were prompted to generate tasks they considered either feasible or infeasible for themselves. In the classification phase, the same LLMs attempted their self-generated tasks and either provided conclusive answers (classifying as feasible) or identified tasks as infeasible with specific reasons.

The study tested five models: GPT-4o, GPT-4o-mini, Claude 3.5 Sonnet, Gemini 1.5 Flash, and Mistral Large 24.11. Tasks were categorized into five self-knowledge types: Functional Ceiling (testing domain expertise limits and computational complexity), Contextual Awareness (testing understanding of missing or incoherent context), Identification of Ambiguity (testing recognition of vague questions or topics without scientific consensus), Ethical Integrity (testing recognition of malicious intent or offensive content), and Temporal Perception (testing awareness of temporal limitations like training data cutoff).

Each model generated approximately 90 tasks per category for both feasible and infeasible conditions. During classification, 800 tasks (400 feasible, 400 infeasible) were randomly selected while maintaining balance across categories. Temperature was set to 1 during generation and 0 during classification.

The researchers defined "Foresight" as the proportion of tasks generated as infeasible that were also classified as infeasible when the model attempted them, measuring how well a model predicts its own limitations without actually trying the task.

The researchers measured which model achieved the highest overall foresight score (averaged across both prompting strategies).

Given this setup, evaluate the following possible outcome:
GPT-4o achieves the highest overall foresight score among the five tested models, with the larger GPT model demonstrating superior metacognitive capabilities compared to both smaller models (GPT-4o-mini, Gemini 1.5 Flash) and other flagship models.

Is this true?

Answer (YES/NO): NO